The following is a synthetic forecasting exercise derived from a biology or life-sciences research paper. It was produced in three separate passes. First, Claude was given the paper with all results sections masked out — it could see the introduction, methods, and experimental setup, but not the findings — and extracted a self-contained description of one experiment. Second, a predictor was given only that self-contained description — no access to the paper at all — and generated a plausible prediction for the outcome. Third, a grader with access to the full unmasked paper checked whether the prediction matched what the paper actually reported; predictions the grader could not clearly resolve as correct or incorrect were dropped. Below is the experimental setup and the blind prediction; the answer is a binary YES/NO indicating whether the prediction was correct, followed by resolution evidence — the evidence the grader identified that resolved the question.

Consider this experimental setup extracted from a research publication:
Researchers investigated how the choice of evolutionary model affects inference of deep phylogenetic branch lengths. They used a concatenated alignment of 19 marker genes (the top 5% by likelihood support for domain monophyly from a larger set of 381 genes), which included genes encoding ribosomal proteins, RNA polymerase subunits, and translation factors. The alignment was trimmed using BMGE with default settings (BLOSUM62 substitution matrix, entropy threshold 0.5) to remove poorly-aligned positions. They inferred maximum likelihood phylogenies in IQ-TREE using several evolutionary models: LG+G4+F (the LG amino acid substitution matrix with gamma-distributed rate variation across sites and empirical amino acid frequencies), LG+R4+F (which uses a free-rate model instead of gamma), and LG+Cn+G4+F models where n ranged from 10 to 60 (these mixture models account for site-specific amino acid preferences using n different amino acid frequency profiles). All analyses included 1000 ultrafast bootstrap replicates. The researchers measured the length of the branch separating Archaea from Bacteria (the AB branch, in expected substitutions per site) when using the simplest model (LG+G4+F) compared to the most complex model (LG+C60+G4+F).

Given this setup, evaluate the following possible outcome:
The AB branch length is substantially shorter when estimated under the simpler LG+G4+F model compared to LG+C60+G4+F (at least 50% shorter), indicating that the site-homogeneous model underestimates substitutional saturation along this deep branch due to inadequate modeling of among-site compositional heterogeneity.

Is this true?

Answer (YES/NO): YES